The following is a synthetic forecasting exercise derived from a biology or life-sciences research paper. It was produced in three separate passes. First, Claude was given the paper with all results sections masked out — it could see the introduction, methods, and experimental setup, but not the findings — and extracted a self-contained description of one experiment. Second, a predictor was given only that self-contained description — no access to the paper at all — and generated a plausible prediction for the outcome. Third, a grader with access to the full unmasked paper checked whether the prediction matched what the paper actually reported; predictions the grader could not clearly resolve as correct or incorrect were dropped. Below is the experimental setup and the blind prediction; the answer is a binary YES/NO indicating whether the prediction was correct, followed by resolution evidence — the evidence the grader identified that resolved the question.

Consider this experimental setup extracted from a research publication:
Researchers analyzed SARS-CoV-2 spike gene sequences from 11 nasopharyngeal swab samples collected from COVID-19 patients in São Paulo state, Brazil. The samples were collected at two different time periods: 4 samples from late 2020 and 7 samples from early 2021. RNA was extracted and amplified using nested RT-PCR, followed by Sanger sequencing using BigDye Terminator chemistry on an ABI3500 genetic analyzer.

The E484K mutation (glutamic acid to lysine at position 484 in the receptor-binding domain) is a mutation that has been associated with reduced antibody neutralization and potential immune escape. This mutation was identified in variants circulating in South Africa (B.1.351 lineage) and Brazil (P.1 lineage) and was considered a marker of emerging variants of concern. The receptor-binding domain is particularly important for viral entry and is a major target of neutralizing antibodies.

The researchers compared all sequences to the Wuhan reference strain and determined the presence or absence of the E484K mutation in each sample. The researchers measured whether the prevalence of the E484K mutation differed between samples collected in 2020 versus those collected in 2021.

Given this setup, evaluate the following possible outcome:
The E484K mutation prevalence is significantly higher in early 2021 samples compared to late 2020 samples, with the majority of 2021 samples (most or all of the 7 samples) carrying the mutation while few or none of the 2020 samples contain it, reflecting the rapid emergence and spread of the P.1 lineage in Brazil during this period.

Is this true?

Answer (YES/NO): YES